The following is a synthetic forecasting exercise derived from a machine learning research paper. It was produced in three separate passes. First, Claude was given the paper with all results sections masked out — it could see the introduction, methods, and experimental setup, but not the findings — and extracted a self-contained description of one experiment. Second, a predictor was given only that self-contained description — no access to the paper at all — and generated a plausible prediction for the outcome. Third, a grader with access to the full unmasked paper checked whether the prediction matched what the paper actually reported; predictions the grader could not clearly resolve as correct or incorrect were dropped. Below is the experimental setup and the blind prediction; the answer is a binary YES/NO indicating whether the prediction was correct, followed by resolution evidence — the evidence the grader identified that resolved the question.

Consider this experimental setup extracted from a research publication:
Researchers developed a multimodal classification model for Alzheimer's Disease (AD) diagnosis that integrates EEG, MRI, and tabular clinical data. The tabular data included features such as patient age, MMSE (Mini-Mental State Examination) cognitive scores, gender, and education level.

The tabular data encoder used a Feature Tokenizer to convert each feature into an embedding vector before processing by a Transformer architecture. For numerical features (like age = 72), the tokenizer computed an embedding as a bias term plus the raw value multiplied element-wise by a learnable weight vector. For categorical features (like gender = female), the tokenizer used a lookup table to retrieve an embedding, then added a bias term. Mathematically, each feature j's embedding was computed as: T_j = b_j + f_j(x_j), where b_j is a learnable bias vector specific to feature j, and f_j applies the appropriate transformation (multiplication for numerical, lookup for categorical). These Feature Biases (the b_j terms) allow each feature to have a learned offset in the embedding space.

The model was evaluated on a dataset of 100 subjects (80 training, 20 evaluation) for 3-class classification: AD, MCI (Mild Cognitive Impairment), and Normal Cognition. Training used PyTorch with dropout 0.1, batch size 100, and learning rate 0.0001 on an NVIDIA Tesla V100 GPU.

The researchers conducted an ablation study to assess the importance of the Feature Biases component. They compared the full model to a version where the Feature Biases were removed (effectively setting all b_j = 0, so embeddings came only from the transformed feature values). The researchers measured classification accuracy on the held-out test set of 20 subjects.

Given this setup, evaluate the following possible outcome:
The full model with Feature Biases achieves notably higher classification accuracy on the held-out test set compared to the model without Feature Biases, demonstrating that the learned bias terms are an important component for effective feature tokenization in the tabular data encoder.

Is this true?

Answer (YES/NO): YES